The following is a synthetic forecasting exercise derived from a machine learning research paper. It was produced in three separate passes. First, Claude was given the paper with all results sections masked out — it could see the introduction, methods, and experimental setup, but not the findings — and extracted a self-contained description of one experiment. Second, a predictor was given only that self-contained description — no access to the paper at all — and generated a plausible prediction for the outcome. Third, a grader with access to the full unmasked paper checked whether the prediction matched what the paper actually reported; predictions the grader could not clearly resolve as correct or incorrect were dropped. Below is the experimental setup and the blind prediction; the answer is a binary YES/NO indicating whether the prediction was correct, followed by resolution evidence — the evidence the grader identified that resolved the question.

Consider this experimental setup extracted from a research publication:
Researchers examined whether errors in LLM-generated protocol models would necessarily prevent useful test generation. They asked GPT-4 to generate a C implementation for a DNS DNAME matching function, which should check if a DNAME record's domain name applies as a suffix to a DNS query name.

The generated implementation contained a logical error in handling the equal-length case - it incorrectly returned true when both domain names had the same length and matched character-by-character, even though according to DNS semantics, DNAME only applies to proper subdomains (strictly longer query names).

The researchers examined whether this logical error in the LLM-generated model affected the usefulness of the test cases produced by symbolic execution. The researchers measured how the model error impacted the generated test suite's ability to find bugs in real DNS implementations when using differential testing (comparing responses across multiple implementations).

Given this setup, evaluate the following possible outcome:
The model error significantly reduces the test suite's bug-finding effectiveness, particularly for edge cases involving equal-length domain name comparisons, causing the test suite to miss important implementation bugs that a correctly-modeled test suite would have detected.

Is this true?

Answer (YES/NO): NO